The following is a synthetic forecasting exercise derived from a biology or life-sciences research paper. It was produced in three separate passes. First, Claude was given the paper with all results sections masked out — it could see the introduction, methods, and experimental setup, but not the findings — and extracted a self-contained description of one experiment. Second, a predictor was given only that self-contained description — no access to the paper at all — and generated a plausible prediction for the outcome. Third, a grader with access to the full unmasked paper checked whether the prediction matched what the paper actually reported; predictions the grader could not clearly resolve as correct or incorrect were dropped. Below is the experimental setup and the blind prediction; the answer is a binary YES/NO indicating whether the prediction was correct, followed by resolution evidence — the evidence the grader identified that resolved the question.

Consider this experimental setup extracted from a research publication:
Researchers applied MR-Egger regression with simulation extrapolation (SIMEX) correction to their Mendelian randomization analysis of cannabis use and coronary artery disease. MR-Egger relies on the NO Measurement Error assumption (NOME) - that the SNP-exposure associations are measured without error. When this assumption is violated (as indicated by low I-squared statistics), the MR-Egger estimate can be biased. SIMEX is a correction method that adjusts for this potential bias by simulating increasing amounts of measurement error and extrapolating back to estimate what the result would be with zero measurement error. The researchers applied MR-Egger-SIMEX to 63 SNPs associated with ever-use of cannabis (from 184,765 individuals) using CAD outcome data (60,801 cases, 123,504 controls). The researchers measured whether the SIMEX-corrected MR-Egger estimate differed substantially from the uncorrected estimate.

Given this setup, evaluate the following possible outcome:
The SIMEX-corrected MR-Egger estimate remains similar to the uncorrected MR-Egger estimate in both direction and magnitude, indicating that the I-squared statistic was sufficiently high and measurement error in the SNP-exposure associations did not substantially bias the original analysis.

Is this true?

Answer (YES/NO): NO